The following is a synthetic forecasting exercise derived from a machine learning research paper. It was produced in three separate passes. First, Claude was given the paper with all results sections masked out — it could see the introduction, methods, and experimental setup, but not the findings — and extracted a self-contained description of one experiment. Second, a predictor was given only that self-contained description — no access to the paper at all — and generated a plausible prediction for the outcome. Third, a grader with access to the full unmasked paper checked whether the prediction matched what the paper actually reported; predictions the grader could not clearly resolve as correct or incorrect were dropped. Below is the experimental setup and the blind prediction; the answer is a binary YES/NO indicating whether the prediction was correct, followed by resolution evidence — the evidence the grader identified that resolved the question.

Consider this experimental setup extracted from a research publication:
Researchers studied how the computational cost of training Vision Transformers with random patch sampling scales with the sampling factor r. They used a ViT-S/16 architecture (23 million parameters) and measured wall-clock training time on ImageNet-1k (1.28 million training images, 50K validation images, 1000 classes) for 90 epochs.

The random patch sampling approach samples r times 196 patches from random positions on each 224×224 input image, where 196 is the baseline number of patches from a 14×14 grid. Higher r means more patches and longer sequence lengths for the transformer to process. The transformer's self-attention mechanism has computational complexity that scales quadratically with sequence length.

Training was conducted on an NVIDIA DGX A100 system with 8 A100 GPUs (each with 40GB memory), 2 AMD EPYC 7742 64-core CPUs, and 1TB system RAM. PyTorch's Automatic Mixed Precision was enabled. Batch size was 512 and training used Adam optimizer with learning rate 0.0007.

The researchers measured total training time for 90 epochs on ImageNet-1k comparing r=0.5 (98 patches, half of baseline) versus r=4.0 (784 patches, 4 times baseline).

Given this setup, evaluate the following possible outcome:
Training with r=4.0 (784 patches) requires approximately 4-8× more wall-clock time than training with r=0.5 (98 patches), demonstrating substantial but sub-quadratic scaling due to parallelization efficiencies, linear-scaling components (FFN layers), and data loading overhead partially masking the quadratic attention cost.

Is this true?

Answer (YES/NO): NO